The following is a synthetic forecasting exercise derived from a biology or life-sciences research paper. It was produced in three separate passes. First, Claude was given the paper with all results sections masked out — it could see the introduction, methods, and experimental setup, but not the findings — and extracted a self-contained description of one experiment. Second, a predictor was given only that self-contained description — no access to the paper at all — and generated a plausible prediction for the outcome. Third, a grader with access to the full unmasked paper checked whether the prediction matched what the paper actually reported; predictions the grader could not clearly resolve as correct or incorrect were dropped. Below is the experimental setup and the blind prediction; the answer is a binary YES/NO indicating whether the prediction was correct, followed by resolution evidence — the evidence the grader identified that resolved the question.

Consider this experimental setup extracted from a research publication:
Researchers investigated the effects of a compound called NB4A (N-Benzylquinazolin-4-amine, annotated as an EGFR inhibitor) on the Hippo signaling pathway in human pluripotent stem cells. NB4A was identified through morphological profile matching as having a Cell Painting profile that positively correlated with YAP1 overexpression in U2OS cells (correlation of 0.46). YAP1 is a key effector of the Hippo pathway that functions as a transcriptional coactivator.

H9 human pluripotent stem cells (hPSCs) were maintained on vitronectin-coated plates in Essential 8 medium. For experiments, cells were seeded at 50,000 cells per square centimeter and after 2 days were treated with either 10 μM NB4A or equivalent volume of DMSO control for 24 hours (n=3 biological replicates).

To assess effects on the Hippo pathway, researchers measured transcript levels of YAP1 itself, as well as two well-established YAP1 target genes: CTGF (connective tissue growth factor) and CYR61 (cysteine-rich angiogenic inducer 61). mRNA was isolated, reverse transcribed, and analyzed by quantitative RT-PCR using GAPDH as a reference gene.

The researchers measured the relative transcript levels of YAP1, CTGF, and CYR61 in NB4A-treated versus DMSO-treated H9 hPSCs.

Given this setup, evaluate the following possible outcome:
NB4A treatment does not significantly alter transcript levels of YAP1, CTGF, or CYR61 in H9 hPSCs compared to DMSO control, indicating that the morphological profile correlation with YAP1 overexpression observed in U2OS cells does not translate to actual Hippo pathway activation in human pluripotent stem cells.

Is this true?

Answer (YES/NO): NO